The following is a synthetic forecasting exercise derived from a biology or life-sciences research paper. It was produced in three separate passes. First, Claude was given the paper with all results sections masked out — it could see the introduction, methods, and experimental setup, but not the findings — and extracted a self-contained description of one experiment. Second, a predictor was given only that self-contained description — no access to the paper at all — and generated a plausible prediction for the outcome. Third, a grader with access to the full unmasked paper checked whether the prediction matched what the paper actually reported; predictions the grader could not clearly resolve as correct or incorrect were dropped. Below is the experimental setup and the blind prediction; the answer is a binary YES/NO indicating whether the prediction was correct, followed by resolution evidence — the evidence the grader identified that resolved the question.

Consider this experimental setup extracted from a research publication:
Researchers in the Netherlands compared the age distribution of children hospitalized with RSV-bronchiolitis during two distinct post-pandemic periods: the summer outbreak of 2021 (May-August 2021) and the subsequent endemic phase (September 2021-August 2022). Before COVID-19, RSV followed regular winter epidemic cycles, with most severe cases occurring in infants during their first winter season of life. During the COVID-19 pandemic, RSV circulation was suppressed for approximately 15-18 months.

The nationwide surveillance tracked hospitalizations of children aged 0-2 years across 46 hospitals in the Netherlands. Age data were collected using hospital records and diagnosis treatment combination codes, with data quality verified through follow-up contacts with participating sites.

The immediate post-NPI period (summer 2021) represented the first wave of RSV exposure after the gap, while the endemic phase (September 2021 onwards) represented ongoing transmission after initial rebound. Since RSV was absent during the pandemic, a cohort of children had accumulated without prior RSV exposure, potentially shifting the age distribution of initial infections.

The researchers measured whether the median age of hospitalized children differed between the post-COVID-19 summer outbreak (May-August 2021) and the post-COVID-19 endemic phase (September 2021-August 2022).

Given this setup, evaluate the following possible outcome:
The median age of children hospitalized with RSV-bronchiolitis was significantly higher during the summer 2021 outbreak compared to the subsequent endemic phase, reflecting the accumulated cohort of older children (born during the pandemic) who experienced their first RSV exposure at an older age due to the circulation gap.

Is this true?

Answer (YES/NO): YES